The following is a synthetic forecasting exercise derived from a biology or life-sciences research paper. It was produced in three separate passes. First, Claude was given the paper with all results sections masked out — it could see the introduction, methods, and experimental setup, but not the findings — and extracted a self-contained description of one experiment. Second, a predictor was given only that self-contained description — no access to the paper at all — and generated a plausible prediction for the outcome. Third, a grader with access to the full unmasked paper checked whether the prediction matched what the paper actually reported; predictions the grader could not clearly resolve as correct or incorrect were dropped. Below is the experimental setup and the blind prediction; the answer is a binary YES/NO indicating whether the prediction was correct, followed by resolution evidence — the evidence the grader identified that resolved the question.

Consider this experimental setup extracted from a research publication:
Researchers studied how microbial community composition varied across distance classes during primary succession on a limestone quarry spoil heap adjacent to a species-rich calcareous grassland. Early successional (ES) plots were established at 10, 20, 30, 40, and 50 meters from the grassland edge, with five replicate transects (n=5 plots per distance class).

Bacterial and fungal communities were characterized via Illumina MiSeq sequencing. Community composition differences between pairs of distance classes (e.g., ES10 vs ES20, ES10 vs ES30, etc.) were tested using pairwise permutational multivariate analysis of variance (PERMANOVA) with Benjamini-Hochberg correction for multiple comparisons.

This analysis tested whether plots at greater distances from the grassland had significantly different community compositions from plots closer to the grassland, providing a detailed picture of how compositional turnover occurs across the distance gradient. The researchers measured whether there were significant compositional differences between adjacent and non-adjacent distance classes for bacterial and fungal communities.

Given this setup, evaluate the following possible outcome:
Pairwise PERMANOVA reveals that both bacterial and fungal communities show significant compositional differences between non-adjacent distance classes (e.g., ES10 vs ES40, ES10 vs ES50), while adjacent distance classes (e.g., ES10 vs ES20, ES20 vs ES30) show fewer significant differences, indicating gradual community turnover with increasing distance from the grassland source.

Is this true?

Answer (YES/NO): NO